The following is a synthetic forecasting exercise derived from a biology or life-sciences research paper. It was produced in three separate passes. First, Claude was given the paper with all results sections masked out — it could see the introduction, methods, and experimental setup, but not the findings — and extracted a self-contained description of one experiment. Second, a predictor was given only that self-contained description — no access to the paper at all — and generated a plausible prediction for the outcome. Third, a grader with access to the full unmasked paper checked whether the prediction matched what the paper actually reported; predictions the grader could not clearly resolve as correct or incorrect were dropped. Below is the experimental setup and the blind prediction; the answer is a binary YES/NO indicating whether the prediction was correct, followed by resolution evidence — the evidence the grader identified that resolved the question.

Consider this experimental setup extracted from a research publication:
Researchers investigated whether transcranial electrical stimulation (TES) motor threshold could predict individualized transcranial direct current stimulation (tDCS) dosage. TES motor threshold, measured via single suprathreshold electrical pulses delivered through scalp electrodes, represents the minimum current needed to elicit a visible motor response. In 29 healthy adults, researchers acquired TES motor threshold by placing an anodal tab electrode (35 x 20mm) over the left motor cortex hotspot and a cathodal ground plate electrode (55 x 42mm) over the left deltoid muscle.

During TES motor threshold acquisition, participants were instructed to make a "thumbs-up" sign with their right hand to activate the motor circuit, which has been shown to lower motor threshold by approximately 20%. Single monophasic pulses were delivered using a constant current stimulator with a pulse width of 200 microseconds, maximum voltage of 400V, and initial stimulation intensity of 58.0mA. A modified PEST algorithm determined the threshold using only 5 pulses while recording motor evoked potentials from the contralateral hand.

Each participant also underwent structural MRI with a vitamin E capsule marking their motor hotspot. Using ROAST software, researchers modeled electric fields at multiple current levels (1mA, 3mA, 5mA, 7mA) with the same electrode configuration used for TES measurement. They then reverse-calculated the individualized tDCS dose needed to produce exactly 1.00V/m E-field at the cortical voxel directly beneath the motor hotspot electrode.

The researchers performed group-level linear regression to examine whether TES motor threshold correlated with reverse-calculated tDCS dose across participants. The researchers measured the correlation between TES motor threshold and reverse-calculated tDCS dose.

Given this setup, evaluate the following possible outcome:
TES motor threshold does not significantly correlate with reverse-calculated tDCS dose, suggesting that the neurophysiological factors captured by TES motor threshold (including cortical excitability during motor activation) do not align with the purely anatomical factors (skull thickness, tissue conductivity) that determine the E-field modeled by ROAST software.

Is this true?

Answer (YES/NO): NO